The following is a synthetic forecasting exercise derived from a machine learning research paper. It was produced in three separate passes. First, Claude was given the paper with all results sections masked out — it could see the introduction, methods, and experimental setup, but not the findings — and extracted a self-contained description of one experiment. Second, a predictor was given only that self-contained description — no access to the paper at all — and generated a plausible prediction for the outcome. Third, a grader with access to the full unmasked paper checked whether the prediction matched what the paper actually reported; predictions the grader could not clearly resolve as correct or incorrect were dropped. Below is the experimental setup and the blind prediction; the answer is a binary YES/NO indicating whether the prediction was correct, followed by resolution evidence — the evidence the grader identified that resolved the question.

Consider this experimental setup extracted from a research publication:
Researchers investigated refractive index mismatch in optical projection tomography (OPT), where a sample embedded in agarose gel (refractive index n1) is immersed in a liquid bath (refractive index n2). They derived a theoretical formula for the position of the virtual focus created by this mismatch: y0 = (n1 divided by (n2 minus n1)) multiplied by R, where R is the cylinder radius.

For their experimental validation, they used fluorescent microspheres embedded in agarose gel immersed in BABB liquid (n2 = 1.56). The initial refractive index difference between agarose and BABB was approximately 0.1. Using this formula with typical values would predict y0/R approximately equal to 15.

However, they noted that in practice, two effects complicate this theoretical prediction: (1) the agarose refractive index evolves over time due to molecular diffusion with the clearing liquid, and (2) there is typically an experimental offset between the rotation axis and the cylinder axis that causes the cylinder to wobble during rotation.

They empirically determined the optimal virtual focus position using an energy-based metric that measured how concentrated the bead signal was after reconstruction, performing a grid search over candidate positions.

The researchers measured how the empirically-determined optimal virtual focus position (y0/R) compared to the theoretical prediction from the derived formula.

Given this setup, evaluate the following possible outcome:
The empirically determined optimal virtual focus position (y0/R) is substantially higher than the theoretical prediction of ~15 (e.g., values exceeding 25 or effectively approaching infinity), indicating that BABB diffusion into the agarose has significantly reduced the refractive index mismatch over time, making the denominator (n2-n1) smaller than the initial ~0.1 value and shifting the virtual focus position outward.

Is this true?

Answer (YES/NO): NO